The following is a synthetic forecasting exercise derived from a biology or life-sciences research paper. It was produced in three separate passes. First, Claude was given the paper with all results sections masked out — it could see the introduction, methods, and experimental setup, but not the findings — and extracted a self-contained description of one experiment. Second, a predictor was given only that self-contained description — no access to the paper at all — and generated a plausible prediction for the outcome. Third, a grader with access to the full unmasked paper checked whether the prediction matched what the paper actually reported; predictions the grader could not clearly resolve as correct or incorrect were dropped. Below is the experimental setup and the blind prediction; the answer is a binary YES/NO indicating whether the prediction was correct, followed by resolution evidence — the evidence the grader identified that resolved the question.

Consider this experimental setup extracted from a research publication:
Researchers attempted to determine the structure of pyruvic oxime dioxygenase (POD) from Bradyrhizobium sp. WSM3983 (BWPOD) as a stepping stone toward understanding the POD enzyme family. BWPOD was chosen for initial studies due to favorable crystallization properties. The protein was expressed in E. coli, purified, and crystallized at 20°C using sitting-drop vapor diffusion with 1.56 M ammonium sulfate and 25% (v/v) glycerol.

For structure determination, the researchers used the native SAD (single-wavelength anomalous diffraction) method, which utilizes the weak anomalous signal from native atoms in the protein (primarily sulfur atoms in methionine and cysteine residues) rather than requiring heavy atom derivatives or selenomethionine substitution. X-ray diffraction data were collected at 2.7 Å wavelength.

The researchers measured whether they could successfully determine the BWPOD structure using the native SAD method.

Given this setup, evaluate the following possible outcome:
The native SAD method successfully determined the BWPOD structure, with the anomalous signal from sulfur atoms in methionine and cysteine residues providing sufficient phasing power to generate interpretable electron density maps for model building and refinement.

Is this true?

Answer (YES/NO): YES